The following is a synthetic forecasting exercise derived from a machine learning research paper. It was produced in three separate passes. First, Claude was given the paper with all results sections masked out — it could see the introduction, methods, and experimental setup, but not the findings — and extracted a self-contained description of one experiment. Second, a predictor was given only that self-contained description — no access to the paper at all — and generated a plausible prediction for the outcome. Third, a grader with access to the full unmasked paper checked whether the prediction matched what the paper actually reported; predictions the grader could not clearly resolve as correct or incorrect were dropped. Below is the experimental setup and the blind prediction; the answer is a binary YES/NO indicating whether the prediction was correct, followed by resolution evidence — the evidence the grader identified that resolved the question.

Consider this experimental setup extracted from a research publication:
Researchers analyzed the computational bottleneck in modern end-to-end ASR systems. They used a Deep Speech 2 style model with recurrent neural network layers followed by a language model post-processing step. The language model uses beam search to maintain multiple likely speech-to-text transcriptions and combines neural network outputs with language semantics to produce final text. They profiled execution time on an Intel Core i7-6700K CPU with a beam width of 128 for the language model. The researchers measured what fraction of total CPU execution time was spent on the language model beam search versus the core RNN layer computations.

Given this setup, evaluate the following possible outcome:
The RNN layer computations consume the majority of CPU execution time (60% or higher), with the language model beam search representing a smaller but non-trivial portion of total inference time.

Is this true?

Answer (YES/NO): YES